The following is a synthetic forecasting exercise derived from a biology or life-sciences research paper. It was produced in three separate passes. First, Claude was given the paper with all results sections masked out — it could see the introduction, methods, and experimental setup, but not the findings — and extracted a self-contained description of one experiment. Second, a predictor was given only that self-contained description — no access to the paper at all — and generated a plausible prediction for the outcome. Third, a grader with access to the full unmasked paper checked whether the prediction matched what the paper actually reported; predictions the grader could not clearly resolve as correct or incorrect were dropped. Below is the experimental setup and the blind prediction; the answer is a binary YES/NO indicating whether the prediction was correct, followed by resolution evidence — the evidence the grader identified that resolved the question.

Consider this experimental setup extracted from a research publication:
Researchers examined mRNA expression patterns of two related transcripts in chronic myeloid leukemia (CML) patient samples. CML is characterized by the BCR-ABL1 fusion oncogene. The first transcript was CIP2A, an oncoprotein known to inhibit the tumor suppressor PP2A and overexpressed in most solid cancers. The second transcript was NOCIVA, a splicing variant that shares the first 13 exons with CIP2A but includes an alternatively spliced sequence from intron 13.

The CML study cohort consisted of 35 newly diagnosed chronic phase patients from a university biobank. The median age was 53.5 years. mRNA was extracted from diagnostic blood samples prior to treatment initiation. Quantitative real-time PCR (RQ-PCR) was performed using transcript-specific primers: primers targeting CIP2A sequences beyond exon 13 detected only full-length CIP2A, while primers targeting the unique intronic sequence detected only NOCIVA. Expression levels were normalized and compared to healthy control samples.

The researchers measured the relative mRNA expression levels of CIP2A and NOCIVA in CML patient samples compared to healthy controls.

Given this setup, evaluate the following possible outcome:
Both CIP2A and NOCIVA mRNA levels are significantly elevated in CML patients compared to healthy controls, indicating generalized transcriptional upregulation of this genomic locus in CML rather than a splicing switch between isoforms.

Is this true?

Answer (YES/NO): NO